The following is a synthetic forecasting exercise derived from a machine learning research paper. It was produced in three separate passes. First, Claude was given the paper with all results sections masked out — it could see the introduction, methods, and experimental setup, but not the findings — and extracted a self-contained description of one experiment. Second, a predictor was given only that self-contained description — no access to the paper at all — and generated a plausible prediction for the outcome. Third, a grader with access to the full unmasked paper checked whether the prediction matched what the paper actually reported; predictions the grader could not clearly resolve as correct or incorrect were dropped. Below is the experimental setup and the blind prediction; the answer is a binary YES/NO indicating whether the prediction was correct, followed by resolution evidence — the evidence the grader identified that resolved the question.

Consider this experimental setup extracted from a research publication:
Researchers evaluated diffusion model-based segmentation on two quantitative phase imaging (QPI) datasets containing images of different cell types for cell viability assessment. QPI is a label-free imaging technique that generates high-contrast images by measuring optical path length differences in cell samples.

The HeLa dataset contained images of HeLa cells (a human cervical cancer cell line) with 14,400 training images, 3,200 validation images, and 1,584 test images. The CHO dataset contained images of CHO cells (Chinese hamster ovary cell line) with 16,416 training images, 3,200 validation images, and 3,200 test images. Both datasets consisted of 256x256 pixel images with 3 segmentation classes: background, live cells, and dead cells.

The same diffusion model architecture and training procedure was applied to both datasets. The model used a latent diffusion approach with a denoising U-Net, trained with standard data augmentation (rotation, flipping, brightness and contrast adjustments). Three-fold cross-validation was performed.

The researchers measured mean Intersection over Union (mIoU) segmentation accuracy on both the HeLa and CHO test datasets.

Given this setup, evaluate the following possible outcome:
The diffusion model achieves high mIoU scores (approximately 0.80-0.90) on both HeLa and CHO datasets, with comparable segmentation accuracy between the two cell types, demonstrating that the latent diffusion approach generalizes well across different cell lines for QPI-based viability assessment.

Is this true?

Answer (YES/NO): NO